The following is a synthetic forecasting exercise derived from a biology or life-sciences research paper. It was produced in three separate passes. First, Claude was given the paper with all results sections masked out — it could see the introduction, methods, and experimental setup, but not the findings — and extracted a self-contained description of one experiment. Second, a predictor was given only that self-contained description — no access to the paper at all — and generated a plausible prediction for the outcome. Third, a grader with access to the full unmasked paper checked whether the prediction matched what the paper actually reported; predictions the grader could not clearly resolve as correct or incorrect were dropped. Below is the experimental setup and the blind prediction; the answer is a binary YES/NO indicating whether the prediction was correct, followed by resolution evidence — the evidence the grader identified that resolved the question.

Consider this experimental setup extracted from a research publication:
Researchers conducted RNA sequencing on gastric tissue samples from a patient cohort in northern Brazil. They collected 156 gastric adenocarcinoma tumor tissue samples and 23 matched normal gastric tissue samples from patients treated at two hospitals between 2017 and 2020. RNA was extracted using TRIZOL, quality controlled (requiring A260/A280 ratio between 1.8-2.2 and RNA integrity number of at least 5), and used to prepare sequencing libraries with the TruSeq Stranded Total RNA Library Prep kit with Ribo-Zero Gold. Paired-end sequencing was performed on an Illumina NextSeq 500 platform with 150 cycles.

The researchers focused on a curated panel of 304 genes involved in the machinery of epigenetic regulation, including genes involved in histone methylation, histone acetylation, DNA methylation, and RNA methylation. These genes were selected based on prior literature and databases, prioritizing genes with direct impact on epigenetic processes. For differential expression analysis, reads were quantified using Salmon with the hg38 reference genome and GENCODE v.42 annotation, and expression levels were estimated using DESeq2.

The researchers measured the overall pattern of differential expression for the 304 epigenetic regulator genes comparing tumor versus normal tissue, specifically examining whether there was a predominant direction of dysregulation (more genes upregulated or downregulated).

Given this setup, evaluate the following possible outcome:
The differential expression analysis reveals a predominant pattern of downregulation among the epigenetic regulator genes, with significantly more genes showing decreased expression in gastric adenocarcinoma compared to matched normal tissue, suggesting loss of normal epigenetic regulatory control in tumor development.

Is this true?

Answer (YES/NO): NO